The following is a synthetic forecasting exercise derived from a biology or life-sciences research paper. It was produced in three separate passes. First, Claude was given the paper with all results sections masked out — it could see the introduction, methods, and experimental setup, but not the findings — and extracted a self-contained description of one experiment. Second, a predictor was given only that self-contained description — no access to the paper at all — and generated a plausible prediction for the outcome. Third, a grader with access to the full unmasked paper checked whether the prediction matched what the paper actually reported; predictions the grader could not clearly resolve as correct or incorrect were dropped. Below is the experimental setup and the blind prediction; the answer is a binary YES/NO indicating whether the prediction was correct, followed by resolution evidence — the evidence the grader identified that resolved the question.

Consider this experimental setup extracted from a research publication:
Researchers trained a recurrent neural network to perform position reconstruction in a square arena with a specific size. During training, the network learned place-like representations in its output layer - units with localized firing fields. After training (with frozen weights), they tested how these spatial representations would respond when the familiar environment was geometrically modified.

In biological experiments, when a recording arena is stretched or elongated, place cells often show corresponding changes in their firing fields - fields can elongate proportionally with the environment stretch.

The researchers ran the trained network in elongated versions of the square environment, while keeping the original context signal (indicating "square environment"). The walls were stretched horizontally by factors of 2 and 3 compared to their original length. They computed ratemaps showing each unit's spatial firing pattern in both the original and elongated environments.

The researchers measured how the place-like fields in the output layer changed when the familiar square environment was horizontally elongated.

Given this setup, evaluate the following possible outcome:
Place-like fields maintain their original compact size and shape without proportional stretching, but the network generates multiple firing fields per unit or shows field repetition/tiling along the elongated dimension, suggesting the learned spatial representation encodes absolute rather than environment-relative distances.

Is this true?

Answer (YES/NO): NO